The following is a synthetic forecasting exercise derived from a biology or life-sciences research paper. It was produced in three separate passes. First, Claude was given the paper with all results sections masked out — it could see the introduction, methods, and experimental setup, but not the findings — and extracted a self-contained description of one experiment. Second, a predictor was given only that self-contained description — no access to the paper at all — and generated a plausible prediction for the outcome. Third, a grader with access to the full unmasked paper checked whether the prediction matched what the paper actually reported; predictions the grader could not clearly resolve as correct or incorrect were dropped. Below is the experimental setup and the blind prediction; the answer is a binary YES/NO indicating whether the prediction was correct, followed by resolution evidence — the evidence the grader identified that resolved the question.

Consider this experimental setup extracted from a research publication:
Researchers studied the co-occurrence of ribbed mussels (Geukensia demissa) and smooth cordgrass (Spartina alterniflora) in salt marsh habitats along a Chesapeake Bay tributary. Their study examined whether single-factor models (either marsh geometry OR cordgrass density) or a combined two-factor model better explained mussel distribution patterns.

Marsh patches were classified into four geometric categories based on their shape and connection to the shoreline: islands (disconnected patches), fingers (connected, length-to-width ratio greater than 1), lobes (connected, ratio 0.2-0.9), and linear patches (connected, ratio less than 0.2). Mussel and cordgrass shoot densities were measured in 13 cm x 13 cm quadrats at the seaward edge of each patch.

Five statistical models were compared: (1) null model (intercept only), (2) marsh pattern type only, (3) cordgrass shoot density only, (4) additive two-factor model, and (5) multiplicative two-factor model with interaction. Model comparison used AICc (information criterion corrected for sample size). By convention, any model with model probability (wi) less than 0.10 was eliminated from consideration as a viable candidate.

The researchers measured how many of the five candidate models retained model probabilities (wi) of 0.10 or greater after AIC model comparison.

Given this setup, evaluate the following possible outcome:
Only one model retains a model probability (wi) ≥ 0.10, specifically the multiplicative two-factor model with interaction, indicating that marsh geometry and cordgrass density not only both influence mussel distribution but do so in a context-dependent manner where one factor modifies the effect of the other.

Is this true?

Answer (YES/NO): NO